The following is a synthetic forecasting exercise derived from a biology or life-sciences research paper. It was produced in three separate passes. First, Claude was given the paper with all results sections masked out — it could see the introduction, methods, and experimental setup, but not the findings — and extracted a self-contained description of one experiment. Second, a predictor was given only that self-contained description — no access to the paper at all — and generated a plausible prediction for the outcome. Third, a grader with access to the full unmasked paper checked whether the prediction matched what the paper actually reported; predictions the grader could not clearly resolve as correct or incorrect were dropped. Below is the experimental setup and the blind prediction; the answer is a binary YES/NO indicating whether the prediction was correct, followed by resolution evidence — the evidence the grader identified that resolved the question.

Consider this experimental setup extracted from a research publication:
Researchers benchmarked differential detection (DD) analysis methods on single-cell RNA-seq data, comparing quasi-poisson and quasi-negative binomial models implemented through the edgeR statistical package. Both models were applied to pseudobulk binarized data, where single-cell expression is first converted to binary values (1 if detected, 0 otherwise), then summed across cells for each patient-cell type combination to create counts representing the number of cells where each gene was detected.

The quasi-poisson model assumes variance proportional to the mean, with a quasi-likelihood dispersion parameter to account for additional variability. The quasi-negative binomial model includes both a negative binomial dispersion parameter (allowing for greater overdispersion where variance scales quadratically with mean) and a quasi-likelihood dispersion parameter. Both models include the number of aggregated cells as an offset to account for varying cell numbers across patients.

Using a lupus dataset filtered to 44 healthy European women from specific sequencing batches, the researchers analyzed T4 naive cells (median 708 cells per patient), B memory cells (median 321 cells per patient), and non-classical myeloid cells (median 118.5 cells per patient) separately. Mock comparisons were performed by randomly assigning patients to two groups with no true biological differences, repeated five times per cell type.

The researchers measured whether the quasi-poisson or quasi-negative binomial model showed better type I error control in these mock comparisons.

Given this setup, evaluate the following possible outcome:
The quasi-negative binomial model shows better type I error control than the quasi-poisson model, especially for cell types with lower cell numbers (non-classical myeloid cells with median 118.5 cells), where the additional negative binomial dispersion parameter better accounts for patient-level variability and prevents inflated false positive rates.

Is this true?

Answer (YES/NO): NO